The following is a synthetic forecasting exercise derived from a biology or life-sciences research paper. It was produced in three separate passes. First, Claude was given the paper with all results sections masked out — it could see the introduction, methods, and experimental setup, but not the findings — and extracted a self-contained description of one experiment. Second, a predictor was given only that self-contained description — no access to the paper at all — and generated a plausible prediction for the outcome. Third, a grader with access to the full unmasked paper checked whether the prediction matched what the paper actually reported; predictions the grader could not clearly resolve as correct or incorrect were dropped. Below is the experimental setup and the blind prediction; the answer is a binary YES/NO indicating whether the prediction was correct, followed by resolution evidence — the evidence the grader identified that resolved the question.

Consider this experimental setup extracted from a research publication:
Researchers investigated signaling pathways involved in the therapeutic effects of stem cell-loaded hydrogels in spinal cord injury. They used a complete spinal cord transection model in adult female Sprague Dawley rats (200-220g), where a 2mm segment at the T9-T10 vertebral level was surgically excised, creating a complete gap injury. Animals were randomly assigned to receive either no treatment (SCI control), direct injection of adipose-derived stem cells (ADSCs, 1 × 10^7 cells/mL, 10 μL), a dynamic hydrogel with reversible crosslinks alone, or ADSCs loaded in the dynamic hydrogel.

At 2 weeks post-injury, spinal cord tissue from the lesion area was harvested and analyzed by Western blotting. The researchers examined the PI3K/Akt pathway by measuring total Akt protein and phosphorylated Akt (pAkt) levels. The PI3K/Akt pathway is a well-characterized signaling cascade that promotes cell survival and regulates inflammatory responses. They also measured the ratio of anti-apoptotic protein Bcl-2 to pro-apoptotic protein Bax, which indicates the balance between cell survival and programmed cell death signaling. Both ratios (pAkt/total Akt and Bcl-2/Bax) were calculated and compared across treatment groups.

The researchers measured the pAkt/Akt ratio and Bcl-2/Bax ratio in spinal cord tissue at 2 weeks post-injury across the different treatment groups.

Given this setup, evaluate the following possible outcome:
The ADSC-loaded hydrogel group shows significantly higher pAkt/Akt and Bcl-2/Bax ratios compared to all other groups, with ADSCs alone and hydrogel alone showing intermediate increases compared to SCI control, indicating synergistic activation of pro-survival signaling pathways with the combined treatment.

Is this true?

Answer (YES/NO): NO